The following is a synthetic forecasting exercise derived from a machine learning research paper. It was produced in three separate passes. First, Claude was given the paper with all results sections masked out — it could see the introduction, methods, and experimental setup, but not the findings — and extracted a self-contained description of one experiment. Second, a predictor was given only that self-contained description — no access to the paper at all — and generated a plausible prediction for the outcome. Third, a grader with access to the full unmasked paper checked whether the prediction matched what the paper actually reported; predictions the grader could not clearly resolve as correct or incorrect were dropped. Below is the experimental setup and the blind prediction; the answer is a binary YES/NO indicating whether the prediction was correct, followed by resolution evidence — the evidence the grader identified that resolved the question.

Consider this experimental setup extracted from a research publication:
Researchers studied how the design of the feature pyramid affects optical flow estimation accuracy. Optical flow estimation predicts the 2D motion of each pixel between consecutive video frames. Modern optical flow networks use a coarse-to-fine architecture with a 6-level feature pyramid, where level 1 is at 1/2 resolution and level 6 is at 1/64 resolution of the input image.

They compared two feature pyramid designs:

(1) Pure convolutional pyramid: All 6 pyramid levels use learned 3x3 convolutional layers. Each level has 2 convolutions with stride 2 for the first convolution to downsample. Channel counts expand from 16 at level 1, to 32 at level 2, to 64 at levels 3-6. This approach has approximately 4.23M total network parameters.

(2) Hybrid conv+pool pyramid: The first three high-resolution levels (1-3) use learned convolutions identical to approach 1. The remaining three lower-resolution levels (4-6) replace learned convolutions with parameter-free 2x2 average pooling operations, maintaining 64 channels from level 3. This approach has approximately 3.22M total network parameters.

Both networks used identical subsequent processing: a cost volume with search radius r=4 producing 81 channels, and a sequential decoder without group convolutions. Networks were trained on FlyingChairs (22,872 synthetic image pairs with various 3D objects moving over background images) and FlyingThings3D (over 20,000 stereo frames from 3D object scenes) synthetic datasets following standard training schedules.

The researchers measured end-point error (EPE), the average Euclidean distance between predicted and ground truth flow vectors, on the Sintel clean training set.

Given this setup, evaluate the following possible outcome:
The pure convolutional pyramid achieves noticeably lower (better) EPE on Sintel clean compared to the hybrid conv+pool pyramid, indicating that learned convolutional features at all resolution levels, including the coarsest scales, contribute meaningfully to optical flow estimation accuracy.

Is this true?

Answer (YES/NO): NO